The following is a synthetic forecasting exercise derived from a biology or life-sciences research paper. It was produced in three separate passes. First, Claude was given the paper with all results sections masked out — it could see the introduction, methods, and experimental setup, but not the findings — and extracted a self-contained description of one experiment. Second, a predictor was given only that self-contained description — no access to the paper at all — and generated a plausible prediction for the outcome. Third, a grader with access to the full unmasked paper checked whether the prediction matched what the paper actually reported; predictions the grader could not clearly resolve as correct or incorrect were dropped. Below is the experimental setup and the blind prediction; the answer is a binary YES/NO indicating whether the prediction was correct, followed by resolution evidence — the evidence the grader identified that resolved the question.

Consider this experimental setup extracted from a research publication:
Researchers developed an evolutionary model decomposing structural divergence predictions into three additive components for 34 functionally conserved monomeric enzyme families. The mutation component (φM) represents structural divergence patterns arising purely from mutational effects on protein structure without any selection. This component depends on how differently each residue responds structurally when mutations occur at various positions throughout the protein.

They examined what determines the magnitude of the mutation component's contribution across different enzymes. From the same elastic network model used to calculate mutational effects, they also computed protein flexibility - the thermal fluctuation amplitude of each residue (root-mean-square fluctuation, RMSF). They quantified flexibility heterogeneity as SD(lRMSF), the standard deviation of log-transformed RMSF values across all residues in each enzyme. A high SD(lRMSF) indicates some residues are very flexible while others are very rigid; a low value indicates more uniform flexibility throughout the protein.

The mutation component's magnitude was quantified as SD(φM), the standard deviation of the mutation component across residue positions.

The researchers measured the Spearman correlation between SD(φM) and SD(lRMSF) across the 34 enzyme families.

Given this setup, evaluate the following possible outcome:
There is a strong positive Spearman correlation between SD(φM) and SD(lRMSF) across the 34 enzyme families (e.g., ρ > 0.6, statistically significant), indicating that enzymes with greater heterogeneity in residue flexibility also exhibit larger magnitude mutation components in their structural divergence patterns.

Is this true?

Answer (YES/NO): YES